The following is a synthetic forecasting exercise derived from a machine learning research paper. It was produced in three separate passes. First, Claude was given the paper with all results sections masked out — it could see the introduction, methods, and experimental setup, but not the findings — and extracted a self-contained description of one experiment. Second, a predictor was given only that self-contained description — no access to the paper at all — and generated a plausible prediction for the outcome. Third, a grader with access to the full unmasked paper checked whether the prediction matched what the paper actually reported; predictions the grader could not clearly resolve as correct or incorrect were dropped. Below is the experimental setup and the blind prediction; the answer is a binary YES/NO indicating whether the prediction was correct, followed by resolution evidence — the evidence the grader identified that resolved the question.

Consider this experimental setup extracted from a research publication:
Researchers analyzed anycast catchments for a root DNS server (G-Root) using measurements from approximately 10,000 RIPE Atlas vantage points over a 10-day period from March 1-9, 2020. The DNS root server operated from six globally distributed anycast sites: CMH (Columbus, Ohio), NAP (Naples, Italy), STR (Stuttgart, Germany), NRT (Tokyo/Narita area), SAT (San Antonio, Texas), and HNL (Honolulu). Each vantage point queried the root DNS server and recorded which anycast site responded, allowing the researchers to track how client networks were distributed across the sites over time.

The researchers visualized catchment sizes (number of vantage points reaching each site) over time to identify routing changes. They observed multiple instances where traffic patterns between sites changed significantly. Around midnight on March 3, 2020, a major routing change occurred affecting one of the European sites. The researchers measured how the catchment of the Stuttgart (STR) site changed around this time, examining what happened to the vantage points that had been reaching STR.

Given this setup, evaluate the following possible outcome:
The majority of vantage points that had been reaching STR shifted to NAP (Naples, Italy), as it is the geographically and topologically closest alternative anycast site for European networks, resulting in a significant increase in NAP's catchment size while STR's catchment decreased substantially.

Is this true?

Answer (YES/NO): YES